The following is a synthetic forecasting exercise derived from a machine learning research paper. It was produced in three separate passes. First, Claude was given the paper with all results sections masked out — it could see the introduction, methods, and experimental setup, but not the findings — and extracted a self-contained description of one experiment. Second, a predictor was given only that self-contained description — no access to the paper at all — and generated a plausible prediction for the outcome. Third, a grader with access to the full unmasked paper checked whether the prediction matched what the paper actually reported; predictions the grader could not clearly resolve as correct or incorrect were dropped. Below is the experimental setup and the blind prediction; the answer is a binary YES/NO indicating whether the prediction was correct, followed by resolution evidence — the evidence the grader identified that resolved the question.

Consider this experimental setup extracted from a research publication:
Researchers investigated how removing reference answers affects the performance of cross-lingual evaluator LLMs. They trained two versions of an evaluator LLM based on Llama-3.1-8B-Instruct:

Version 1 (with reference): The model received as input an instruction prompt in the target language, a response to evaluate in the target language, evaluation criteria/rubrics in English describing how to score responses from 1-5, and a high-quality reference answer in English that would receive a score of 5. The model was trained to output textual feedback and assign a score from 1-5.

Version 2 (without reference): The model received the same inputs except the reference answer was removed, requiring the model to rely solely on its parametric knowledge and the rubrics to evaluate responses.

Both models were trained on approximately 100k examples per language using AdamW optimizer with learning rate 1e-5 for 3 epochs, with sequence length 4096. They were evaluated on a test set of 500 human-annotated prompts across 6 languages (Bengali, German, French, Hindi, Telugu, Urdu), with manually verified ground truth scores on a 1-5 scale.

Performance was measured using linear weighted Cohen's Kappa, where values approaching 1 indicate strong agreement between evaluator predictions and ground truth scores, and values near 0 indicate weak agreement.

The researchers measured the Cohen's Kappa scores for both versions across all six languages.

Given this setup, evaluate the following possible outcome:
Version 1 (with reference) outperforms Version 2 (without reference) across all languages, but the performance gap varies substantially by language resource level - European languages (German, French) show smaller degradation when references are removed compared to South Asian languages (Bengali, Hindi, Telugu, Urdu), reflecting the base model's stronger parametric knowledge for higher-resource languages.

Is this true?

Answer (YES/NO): NO